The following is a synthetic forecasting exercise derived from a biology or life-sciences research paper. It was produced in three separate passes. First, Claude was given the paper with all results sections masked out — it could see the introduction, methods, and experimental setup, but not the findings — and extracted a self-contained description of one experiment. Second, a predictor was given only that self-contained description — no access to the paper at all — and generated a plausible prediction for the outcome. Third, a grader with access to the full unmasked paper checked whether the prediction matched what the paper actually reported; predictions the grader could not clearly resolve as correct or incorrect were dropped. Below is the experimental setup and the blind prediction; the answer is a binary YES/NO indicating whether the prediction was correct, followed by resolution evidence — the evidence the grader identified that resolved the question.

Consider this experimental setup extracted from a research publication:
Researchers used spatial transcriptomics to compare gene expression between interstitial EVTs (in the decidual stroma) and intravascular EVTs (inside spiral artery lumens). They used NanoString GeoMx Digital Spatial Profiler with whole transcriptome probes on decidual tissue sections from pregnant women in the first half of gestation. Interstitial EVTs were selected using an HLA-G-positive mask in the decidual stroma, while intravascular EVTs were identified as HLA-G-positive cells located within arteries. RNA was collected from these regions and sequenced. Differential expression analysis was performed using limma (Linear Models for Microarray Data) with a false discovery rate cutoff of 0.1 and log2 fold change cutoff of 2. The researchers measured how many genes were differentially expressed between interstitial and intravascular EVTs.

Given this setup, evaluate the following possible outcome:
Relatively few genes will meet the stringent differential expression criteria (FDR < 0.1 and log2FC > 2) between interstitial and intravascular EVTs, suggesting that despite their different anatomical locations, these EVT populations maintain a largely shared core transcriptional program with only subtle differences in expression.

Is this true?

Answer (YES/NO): NO